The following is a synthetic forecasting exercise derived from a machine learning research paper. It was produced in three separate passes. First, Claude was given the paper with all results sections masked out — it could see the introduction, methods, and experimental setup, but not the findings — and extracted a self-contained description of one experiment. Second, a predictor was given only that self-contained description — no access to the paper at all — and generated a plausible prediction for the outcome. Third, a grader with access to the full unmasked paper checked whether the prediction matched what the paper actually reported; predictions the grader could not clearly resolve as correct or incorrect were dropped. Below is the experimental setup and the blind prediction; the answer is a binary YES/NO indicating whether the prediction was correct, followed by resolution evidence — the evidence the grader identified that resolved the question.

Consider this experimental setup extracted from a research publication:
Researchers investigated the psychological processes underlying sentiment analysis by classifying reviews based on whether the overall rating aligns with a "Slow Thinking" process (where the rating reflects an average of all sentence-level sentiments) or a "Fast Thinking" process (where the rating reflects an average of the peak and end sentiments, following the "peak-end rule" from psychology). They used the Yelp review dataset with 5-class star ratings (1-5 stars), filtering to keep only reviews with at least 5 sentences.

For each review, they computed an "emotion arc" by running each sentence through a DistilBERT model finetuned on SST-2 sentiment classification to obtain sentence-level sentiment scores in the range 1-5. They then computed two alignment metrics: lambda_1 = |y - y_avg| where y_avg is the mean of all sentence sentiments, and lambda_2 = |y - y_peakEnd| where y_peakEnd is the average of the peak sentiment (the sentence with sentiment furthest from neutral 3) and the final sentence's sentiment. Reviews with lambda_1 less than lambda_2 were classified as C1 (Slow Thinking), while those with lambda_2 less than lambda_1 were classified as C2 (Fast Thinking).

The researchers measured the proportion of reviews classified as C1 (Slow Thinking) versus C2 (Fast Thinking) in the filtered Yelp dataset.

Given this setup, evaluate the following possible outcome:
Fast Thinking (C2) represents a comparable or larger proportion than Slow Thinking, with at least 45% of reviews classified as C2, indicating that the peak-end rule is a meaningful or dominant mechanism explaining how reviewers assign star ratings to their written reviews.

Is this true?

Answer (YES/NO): NO